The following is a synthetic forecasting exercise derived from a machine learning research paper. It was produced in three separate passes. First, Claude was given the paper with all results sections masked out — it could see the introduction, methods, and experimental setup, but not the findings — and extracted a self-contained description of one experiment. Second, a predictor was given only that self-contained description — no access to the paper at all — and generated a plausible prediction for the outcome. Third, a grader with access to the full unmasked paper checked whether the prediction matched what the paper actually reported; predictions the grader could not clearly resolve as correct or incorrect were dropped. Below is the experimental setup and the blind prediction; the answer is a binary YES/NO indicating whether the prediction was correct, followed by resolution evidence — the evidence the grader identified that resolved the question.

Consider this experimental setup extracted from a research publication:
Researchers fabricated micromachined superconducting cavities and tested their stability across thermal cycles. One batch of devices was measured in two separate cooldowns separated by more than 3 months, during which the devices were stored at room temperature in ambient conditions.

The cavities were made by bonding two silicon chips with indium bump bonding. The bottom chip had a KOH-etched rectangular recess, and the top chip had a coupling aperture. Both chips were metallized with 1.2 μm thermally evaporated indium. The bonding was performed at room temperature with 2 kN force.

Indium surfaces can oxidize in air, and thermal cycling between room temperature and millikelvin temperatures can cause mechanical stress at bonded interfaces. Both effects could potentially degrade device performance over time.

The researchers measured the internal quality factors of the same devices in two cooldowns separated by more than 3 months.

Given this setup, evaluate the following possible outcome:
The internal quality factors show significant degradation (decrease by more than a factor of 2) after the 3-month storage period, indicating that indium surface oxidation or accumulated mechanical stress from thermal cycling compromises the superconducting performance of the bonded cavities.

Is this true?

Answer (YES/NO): NO